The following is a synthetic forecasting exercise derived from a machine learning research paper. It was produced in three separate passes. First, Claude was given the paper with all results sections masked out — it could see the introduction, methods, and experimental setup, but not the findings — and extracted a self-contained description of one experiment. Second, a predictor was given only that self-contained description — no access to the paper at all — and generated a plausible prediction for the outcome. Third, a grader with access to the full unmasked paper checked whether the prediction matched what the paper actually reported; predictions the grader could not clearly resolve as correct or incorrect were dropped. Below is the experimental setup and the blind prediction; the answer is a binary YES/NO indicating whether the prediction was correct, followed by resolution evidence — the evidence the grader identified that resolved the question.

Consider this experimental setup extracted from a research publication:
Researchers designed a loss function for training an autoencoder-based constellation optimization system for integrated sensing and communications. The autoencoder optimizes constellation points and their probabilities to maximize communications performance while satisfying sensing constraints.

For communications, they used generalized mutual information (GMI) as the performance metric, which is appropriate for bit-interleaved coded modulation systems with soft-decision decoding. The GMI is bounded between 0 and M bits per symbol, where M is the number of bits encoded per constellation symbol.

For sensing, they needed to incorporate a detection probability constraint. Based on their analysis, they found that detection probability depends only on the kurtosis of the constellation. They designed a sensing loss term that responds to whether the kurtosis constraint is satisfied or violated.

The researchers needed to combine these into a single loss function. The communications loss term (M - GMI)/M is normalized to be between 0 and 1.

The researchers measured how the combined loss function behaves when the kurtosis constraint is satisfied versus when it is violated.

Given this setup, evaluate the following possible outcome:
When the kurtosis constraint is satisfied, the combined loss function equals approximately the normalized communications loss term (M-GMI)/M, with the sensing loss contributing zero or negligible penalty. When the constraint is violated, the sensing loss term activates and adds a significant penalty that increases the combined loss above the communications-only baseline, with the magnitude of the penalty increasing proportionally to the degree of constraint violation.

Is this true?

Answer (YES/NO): YES